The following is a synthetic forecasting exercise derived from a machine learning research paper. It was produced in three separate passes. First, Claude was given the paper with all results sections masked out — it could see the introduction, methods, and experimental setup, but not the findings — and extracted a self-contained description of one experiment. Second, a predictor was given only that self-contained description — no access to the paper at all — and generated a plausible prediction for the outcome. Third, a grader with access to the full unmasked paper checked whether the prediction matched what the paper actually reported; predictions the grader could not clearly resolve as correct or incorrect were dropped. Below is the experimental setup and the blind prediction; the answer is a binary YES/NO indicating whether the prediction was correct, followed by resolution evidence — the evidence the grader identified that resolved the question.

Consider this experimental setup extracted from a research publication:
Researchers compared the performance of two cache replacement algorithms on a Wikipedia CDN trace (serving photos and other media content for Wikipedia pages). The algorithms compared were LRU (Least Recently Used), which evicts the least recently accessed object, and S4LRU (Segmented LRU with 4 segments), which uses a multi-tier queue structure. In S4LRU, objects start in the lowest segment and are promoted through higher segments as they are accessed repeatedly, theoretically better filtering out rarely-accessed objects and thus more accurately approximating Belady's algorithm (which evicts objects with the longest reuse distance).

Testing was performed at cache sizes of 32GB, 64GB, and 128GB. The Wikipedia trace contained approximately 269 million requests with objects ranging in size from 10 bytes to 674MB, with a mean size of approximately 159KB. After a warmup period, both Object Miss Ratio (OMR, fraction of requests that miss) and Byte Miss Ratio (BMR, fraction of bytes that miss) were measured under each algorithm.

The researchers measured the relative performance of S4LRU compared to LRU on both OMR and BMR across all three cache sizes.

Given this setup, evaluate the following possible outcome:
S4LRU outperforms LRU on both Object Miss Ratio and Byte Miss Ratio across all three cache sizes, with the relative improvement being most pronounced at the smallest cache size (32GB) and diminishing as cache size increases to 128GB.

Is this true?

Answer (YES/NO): NO